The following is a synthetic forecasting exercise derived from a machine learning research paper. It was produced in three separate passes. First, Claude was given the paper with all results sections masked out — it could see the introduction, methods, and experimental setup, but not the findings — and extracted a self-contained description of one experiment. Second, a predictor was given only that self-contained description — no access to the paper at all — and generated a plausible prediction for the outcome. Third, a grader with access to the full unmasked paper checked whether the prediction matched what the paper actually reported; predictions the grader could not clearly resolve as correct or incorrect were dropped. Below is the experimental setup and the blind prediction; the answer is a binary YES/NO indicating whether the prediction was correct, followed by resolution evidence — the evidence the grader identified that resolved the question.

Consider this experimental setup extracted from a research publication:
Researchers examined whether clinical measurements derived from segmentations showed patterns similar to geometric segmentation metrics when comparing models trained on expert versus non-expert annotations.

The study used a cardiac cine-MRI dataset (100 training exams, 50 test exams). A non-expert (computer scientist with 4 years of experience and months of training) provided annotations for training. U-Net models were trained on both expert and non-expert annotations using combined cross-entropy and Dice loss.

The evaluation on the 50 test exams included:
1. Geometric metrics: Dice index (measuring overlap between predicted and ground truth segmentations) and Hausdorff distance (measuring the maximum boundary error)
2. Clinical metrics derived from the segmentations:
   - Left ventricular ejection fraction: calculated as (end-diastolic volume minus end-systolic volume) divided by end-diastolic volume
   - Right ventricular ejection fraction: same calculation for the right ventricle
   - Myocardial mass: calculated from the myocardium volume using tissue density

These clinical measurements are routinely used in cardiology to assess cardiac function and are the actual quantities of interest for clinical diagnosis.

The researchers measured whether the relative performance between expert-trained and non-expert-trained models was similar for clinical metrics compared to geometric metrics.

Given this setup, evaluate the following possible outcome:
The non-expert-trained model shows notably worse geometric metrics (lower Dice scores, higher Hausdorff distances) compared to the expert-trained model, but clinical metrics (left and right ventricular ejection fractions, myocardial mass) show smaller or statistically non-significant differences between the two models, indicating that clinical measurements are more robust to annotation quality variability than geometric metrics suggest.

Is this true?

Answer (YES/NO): NO